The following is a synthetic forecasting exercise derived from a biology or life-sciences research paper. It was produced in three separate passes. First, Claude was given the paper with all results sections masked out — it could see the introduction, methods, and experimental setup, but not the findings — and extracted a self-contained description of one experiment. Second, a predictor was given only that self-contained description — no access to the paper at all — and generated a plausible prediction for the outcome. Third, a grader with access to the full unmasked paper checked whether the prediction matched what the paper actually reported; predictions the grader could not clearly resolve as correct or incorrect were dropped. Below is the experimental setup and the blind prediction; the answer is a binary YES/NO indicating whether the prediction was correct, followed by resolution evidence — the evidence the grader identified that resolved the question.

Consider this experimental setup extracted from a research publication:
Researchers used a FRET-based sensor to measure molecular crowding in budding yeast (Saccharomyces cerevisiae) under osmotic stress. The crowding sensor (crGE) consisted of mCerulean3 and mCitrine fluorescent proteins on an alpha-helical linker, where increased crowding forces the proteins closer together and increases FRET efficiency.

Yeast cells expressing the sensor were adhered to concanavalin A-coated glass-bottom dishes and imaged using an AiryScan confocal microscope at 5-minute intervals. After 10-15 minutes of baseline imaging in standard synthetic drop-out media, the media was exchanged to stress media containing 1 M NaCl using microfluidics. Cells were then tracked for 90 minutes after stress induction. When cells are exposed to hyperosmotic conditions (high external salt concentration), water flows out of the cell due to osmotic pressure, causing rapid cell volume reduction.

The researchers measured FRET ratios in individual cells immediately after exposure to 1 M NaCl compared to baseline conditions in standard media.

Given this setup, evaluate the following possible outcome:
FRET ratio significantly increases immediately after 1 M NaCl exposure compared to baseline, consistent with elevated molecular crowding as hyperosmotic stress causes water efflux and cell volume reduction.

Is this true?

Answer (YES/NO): YES